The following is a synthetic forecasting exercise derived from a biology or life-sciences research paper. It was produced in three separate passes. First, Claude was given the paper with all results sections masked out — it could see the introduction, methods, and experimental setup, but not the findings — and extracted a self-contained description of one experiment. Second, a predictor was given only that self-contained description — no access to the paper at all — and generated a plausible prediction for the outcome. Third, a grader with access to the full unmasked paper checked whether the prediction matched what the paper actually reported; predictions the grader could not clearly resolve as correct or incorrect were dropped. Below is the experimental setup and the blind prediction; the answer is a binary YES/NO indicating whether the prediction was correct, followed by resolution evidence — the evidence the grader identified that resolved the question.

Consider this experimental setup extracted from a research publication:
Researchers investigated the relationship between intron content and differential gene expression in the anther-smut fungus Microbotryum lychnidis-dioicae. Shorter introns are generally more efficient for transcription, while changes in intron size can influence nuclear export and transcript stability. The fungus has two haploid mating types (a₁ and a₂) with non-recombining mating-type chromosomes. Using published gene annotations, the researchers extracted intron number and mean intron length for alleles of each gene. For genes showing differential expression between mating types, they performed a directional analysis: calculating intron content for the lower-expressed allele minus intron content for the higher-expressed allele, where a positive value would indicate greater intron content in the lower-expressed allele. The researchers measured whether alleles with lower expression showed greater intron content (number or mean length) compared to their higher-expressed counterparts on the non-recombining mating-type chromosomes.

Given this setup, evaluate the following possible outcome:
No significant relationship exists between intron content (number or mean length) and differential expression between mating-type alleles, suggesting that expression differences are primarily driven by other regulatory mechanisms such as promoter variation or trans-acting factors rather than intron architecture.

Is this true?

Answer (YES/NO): NO